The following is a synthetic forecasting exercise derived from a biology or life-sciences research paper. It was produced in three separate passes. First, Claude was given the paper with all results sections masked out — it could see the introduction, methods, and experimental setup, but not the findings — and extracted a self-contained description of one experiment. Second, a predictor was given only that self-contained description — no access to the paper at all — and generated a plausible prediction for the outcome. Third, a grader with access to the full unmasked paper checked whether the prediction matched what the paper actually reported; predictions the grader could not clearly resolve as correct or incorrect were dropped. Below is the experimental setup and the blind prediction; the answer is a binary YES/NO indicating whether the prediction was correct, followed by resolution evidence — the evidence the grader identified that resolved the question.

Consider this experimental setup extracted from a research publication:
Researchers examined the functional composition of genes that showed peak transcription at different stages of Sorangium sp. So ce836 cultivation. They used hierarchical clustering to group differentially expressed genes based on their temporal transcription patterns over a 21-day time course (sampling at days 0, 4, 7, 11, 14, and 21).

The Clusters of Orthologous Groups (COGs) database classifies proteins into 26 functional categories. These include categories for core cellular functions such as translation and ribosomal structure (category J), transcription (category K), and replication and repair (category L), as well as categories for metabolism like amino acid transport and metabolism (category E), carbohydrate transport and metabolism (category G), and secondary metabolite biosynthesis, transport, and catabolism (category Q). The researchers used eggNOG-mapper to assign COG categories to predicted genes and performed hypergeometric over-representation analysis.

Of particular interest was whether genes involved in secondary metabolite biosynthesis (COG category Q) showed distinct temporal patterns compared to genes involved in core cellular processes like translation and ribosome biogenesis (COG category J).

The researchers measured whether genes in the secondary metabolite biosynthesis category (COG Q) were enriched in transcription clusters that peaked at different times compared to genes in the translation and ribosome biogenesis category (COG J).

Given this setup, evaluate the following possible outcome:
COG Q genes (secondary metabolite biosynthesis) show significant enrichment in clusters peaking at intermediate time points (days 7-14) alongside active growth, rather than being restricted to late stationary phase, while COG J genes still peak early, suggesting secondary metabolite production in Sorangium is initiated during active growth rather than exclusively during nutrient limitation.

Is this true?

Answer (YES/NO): NO